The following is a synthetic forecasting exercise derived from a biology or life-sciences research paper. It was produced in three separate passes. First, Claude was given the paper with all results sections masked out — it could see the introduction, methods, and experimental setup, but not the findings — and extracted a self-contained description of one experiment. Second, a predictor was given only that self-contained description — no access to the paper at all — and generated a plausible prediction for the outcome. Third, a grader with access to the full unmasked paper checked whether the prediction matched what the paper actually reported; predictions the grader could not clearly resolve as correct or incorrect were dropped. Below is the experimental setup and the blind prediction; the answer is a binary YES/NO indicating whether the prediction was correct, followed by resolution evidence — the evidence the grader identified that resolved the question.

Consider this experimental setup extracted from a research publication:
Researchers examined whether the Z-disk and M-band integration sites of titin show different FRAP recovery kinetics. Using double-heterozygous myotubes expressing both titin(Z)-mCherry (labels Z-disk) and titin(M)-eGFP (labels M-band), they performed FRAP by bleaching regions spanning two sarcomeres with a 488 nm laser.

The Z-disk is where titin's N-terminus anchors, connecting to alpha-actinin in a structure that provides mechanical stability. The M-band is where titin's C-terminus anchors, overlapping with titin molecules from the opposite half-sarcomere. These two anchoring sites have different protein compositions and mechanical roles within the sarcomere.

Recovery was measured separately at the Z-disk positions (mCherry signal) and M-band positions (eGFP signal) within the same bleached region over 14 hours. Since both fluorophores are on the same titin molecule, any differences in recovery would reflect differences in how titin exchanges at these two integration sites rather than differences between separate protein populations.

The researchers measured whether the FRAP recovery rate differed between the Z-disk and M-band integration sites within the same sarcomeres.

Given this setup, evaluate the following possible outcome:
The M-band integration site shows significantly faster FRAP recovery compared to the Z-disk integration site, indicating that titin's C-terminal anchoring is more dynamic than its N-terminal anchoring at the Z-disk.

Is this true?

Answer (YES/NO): NO